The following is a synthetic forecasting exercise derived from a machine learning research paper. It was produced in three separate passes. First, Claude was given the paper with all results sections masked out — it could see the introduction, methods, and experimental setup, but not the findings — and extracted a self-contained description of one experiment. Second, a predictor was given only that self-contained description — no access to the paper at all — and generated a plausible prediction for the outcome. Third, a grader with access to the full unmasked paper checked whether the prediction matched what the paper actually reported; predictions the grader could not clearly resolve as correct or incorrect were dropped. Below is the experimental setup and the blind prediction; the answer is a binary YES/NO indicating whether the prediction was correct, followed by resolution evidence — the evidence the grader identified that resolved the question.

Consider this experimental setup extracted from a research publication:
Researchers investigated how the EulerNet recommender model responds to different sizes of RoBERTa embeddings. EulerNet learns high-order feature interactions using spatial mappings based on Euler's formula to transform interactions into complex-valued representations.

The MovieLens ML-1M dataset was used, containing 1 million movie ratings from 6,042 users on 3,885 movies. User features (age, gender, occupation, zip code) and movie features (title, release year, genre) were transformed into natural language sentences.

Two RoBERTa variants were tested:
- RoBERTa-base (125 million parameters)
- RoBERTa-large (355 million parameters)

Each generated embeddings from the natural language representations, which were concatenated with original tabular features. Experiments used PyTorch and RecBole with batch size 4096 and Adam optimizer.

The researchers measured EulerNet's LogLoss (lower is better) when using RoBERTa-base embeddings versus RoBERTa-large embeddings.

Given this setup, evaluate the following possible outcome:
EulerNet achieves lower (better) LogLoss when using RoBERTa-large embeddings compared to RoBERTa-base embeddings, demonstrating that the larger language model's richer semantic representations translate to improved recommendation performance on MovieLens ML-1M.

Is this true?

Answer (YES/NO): NO